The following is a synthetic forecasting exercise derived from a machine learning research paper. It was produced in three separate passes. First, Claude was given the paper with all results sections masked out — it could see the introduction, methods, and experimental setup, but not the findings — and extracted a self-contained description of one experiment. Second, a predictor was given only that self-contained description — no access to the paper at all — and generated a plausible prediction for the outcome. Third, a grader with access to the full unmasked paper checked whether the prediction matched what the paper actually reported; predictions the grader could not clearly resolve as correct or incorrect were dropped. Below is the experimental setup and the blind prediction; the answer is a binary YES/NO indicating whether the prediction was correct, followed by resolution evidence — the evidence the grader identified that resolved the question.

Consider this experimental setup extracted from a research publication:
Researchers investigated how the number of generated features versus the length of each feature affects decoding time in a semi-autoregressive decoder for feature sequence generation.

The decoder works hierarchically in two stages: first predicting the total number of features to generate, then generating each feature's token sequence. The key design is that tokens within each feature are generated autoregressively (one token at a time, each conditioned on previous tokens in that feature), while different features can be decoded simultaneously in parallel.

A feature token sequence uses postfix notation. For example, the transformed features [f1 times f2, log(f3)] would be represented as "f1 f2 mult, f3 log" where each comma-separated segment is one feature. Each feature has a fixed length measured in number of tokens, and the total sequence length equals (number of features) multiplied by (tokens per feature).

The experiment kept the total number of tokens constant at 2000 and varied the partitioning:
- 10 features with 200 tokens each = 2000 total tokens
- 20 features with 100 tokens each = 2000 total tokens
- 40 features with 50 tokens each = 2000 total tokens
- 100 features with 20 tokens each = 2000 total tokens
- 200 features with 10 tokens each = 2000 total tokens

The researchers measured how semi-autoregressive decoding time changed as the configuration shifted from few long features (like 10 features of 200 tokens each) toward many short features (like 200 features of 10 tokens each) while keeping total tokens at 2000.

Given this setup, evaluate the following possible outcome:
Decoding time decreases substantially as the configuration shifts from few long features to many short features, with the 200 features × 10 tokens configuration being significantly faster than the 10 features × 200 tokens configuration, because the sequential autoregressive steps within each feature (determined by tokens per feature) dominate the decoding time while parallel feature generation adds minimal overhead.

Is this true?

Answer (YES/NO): NO